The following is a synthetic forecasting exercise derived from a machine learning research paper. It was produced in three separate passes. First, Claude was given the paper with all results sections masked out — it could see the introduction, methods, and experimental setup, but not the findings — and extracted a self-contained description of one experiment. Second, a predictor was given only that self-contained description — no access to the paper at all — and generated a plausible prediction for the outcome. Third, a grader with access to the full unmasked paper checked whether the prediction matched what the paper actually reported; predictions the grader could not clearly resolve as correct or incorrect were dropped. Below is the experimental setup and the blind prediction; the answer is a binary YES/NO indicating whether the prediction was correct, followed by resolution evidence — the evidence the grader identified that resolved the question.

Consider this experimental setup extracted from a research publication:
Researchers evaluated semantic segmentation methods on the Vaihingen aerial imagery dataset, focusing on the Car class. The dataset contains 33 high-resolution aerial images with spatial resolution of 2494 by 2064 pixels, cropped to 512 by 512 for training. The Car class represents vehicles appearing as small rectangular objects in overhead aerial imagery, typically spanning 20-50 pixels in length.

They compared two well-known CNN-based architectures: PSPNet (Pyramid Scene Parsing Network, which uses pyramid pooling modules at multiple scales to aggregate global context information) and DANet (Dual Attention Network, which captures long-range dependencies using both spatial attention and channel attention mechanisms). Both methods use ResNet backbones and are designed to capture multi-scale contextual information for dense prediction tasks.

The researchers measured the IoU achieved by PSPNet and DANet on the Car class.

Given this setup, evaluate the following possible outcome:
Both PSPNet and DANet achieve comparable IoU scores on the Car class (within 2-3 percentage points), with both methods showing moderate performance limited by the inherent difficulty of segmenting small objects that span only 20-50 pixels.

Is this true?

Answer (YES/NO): YES